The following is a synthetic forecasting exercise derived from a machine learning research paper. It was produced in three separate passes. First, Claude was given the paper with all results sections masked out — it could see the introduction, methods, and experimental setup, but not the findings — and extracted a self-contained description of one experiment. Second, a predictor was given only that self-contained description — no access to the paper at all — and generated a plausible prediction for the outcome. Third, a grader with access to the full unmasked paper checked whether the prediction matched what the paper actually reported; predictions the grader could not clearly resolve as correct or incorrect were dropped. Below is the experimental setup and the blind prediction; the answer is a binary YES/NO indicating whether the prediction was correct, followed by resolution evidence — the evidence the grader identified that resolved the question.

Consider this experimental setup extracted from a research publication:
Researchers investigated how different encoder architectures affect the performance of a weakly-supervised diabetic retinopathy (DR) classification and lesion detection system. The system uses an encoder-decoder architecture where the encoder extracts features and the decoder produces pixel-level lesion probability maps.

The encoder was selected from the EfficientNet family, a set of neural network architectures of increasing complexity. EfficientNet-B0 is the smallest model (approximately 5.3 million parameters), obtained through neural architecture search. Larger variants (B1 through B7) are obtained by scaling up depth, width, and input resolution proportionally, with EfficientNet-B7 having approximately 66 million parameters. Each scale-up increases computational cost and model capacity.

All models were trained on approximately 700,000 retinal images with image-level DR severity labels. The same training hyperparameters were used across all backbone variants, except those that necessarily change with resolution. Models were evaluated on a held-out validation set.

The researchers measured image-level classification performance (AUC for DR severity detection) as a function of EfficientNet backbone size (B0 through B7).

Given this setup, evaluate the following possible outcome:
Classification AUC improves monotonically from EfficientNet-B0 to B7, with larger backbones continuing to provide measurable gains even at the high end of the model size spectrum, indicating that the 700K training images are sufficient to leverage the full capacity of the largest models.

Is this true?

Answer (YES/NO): NO